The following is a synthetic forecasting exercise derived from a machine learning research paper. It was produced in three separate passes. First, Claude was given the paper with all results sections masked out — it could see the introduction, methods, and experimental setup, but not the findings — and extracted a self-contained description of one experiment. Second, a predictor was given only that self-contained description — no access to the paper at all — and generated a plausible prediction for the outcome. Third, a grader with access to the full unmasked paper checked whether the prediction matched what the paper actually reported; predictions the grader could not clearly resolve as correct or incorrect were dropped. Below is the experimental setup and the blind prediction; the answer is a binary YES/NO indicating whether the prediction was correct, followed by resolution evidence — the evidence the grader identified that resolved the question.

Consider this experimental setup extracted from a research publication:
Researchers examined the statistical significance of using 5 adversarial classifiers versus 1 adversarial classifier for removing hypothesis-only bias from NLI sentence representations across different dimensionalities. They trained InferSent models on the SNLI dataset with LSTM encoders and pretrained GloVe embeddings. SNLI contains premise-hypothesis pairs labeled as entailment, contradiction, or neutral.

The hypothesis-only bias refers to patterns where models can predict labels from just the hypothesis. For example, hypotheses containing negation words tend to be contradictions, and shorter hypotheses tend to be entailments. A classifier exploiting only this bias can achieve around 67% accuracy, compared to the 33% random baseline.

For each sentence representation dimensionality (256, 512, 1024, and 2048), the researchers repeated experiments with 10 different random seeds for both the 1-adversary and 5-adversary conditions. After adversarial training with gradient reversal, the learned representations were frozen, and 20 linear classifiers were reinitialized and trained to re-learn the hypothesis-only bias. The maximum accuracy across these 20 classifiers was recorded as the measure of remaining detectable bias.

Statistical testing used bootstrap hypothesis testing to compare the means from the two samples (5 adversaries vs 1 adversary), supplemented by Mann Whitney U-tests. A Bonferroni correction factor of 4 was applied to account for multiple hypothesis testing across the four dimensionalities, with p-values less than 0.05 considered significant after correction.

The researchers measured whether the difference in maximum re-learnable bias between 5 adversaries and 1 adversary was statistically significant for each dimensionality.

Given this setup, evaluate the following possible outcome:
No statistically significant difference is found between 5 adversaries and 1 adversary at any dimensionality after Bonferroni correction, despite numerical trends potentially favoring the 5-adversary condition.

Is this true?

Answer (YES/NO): NO